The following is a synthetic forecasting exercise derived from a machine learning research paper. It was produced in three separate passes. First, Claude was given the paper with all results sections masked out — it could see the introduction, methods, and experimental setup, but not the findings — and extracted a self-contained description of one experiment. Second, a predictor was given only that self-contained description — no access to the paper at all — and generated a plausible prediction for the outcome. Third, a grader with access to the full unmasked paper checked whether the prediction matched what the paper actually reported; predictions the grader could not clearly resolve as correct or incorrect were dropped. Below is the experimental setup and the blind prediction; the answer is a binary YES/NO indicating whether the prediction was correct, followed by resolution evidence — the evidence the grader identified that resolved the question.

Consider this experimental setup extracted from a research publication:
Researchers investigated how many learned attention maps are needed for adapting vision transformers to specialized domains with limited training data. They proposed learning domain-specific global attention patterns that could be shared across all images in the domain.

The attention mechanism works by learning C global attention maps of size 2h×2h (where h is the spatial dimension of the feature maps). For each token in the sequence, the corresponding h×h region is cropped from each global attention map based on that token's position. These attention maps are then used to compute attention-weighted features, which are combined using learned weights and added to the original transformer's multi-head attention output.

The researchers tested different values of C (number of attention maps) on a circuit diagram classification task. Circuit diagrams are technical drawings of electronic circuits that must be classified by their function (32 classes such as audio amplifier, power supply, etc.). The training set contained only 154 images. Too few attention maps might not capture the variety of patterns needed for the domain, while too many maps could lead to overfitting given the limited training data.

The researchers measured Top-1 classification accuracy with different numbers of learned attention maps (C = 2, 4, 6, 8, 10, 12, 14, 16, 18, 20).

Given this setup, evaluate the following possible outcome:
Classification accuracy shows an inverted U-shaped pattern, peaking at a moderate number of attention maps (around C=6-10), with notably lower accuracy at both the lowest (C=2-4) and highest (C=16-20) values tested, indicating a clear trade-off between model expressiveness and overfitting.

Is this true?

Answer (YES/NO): YES